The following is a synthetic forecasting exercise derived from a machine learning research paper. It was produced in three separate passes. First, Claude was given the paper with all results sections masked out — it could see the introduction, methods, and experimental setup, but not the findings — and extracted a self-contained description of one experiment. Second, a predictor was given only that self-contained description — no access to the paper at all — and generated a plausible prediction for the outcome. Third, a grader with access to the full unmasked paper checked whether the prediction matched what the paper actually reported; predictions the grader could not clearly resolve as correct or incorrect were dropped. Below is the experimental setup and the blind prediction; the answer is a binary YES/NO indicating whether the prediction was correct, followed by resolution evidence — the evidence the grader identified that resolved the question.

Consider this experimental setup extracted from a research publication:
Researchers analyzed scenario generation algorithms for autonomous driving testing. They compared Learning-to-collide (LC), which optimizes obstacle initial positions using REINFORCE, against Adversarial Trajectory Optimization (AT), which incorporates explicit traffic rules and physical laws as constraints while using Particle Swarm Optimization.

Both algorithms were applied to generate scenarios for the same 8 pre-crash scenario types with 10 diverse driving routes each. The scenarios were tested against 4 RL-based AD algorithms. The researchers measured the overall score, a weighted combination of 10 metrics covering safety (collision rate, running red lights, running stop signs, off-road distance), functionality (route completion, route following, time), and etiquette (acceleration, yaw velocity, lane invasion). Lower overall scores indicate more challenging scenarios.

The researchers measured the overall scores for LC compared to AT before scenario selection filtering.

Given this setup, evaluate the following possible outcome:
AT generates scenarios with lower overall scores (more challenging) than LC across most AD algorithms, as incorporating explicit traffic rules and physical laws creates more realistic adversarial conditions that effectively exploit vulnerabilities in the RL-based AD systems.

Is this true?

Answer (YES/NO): YES